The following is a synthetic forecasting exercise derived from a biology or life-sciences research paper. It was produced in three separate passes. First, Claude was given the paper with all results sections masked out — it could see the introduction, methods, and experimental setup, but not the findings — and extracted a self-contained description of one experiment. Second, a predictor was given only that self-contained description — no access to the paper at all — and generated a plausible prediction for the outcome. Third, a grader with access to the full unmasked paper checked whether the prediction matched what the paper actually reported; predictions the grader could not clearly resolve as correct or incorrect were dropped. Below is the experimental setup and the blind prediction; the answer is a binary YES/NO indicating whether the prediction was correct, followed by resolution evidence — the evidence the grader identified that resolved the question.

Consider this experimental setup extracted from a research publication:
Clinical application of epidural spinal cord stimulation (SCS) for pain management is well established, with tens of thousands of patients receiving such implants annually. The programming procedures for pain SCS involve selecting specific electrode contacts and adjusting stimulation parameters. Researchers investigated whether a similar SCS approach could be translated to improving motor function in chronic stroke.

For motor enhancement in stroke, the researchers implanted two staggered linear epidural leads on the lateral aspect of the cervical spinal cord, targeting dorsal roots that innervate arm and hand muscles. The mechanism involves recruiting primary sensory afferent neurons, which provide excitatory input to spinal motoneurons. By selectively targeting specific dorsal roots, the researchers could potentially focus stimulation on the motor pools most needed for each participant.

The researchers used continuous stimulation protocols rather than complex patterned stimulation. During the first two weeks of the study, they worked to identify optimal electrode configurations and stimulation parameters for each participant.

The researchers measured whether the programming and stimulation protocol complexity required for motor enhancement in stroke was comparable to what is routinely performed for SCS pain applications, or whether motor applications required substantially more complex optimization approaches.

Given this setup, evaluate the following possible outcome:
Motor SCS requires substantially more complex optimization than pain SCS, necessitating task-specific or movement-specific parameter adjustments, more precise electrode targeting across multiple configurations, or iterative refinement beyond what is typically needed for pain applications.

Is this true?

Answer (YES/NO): NO